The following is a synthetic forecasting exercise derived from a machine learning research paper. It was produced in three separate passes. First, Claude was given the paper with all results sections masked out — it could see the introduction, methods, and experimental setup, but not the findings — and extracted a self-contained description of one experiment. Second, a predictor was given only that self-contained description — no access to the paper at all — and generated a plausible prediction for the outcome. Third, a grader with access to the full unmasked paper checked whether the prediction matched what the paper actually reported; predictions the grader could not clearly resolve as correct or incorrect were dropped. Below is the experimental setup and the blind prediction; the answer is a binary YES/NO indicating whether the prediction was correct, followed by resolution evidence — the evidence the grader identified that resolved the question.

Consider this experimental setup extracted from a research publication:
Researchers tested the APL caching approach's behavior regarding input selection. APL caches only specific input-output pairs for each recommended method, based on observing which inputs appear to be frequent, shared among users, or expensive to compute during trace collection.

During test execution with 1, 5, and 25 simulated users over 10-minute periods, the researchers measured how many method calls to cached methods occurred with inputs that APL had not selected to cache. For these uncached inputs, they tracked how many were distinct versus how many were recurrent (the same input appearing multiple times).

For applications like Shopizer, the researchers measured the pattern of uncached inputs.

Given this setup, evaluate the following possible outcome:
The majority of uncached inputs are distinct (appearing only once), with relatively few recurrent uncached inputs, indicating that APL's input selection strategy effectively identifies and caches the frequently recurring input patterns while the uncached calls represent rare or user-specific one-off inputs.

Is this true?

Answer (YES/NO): NO